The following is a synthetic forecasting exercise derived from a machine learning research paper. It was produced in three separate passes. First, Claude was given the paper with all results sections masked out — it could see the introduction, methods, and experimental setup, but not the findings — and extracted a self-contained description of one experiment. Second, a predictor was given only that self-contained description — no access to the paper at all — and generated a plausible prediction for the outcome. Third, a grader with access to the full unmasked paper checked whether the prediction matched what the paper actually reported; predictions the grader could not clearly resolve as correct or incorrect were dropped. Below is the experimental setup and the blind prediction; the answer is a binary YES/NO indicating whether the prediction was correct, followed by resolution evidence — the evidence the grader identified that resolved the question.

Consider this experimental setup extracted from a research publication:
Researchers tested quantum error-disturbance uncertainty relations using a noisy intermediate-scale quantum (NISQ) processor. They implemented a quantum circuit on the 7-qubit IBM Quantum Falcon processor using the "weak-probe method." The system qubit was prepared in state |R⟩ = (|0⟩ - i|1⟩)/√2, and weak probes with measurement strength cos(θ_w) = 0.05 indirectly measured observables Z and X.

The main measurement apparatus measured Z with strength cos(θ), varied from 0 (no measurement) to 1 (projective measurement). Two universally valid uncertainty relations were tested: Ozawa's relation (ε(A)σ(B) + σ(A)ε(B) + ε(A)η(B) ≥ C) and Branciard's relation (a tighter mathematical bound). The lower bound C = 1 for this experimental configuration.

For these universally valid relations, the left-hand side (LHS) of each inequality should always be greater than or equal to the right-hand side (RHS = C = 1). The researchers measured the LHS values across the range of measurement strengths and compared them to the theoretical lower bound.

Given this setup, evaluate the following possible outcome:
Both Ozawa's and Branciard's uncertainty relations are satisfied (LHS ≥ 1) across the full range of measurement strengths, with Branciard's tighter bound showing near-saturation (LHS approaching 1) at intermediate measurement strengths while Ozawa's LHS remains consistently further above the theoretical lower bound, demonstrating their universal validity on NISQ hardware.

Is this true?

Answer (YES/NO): NO